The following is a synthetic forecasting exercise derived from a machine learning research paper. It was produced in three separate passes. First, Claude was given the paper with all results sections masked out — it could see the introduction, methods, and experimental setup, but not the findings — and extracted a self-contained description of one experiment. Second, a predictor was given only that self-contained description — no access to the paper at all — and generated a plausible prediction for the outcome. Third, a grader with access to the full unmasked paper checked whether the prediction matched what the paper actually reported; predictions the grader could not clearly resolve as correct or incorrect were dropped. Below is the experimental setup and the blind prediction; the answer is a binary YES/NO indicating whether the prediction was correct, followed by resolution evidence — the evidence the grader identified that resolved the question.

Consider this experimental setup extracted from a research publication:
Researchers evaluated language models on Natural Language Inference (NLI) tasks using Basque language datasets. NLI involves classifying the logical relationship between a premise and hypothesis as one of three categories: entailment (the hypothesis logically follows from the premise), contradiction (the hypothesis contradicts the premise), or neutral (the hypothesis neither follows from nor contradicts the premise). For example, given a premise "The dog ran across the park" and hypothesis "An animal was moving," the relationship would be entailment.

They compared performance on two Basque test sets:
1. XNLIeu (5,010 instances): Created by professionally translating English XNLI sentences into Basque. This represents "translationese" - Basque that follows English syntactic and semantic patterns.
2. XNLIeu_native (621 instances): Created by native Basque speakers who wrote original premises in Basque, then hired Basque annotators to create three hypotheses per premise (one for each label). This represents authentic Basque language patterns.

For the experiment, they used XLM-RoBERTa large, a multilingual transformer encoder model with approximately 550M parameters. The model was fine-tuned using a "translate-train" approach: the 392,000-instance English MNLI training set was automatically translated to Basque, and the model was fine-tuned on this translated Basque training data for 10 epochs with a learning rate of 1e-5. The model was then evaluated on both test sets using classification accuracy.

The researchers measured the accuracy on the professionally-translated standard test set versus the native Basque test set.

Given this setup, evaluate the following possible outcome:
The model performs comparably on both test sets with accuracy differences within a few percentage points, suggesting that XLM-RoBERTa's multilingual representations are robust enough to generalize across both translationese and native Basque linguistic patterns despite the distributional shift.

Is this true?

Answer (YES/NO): NO